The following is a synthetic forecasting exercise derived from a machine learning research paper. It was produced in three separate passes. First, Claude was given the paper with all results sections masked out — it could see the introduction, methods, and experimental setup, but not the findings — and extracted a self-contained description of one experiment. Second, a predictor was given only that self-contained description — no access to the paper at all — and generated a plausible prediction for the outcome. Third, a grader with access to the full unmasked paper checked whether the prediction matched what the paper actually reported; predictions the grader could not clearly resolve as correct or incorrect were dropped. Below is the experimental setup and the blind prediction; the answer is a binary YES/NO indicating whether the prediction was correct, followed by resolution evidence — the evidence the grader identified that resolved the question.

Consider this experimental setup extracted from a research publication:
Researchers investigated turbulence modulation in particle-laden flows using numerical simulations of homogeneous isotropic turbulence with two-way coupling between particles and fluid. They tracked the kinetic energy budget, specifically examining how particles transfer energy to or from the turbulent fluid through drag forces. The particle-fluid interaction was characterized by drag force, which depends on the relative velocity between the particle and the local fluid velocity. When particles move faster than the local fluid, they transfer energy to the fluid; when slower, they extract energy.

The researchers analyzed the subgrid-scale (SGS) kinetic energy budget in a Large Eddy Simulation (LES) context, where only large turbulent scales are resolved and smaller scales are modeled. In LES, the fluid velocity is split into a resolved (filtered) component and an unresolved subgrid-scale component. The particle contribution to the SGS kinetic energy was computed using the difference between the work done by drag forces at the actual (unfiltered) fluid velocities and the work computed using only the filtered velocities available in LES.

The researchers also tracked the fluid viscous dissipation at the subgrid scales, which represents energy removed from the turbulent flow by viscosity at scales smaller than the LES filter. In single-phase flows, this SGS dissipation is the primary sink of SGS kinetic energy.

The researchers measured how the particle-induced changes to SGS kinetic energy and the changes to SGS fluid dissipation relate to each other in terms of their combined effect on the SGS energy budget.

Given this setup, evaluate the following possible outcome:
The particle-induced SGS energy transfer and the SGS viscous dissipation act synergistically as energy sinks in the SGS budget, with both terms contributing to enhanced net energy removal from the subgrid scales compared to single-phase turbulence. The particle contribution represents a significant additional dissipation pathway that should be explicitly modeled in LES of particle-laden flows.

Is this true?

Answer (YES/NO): NO